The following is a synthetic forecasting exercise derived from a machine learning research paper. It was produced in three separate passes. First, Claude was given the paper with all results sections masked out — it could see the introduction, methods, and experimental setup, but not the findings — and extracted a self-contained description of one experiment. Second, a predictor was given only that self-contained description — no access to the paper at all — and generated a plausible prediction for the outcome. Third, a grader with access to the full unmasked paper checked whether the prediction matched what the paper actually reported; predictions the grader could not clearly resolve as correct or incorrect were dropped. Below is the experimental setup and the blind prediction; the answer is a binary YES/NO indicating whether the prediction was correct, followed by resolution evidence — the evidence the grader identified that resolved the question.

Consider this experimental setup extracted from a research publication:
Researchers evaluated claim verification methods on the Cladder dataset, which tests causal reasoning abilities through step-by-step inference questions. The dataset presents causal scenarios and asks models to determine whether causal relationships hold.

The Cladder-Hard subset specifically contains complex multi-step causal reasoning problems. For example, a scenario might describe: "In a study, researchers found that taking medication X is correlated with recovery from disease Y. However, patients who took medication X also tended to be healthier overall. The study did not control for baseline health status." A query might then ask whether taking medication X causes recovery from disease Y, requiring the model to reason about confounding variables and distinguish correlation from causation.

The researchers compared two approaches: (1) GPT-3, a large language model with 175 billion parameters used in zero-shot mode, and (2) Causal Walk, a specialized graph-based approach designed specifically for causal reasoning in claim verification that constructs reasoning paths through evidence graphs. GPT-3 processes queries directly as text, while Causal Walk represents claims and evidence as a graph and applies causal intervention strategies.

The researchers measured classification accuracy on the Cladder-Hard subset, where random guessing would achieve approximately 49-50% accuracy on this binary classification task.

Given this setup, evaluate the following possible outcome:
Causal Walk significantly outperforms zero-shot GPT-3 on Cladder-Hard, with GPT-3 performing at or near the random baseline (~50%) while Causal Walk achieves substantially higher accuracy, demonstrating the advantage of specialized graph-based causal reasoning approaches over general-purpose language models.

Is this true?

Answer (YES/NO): NO